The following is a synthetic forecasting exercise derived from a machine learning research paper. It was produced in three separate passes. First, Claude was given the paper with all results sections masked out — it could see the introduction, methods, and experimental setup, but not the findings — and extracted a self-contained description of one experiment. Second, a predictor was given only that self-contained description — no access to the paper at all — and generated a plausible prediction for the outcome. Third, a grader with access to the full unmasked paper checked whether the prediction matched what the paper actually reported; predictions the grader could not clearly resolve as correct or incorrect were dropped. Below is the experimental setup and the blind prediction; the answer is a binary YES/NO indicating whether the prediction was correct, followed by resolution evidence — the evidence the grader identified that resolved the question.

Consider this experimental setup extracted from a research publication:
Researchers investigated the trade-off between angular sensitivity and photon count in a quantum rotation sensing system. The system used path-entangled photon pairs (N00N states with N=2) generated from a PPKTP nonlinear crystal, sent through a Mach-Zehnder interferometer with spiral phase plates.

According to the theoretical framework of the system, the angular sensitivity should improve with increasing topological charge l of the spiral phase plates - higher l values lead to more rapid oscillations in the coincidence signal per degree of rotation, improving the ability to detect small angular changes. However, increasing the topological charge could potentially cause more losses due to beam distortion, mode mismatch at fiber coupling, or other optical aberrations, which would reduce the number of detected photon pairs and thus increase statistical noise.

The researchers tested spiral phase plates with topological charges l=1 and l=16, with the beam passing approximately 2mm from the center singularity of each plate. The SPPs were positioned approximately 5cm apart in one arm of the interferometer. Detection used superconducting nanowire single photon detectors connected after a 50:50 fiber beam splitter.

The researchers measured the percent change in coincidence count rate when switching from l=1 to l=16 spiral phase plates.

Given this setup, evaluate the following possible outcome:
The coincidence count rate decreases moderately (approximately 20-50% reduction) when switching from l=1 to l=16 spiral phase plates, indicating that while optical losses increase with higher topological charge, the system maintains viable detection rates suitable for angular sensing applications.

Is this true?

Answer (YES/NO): NO